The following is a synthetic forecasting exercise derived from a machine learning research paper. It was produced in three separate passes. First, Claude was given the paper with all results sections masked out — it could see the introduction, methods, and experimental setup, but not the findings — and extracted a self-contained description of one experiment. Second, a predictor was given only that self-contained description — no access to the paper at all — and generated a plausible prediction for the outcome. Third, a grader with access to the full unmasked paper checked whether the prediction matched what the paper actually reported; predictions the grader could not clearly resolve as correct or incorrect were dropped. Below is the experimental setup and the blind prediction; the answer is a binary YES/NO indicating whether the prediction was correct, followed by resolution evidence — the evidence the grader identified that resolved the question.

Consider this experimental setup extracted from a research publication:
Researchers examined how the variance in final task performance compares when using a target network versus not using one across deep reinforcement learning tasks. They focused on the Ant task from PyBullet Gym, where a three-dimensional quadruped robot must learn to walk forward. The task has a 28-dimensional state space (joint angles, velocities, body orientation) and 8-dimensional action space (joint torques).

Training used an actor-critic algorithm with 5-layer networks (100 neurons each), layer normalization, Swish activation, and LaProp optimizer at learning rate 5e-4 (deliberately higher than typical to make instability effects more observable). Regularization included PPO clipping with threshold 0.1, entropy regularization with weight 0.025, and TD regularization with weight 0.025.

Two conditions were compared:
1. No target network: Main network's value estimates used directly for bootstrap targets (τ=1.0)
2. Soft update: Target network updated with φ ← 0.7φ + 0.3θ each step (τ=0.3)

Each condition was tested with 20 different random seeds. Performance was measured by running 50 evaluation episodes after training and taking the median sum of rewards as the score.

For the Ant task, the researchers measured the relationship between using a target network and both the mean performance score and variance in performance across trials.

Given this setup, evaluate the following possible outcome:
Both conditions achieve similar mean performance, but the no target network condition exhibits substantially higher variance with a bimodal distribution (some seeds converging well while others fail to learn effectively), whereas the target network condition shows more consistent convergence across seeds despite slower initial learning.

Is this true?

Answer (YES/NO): NO